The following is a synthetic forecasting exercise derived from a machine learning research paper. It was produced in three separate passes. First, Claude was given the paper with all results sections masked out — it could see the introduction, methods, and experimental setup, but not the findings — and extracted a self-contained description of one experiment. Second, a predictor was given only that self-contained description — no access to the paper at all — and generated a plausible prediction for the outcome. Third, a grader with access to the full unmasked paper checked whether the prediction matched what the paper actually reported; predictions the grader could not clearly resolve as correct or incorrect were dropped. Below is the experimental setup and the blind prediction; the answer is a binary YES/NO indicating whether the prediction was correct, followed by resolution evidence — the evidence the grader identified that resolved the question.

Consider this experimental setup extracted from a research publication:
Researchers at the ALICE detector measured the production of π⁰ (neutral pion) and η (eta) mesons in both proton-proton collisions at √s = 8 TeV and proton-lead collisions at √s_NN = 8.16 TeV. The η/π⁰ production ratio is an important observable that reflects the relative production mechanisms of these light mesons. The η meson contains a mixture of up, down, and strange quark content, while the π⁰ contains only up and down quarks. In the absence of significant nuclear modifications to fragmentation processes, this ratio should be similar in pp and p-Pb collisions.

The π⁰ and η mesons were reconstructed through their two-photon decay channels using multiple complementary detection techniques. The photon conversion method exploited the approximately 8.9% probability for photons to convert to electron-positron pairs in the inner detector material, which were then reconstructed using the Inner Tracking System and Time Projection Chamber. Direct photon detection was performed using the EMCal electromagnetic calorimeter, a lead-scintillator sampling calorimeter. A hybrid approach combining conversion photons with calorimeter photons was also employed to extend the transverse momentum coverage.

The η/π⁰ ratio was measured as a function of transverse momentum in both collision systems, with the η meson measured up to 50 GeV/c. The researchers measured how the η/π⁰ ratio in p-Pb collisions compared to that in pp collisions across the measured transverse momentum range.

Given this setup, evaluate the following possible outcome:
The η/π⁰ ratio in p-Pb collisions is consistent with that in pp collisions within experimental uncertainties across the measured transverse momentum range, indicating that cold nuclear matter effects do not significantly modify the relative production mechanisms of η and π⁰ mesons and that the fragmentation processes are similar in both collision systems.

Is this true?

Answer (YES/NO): YES